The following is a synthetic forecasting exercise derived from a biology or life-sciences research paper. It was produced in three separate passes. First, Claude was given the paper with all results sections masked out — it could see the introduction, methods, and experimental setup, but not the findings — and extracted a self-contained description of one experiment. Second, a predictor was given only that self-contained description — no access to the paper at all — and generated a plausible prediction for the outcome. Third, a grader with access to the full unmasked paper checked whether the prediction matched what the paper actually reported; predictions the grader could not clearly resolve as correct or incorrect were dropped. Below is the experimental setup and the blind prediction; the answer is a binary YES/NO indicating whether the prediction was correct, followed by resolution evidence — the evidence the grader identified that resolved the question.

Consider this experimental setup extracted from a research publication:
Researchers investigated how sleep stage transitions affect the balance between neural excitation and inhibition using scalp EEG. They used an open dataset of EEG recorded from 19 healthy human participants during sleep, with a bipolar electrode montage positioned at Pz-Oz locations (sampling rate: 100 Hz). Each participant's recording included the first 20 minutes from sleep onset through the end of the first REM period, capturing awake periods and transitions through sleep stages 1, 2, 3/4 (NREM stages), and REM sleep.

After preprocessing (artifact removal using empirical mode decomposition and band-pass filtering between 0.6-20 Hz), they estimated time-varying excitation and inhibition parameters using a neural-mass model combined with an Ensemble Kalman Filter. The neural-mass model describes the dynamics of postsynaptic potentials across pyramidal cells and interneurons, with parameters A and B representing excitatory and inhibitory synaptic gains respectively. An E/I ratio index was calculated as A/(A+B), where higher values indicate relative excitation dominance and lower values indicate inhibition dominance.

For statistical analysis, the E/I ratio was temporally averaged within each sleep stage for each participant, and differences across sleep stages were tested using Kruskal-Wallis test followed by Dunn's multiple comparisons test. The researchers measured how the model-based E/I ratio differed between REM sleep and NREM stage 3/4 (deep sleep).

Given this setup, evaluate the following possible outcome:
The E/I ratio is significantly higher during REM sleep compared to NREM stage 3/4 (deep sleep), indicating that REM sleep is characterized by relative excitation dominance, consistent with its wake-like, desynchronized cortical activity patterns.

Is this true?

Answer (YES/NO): NO